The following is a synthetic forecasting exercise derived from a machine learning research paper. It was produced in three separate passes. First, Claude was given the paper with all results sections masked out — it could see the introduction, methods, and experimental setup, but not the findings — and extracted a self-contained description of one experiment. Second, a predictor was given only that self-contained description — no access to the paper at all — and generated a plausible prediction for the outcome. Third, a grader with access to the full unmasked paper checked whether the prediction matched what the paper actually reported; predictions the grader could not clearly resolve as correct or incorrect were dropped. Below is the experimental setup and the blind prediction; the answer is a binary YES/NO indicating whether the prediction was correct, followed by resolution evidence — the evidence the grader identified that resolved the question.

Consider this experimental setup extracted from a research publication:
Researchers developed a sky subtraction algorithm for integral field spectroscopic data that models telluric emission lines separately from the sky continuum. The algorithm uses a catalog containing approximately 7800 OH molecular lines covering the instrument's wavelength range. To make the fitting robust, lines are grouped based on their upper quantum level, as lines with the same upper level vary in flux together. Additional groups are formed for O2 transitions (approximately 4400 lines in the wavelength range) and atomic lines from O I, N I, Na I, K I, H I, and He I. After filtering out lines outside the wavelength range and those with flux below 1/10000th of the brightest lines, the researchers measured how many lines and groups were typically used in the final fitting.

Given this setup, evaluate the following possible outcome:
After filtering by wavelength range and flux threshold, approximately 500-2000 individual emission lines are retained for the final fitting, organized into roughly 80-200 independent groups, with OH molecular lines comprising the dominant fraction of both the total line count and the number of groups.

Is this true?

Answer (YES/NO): NO